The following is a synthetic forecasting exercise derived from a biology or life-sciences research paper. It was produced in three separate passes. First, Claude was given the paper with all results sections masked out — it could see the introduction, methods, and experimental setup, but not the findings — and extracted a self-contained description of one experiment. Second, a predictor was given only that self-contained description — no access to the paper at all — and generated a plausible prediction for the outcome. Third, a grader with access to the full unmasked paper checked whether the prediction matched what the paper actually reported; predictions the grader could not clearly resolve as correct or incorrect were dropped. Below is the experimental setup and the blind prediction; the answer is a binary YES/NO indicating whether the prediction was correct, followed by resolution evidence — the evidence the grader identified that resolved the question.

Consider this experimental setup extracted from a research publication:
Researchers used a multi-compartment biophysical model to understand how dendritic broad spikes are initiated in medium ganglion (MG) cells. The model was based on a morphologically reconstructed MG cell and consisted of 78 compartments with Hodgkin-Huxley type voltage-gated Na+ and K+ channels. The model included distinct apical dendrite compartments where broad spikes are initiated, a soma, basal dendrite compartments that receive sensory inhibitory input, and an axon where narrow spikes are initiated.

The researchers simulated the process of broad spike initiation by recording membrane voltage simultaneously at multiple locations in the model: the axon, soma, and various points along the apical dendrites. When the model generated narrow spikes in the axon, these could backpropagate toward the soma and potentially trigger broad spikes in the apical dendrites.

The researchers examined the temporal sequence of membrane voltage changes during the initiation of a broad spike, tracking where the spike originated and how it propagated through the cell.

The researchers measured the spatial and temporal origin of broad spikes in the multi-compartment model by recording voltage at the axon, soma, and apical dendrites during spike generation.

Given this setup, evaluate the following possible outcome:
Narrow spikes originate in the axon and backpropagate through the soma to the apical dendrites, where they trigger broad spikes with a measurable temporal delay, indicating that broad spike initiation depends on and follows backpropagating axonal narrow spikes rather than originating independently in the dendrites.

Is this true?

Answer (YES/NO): YES